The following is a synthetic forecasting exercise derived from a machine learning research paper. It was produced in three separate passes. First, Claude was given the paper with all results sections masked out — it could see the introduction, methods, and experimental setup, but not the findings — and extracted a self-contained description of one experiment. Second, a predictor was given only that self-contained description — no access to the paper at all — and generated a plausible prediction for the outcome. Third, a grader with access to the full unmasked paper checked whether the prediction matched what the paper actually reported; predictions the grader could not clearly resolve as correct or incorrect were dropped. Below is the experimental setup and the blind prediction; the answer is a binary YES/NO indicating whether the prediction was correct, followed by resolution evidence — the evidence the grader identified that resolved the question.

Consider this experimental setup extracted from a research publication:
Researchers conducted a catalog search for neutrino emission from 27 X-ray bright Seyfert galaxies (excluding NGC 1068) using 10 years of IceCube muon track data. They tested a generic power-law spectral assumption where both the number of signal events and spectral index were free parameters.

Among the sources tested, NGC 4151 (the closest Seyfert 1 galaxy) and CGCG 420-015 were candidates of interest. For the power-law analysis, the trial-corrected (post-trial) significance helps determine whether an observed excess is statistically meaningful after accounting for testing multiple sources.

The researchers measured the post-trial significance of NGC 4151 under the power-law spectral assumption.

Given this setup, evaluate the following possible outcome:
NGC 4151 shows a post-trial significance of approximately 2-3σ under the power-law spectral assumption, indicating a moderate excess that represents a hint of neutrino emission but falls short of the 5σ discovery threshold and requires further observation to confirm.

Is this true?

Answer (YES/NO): YES